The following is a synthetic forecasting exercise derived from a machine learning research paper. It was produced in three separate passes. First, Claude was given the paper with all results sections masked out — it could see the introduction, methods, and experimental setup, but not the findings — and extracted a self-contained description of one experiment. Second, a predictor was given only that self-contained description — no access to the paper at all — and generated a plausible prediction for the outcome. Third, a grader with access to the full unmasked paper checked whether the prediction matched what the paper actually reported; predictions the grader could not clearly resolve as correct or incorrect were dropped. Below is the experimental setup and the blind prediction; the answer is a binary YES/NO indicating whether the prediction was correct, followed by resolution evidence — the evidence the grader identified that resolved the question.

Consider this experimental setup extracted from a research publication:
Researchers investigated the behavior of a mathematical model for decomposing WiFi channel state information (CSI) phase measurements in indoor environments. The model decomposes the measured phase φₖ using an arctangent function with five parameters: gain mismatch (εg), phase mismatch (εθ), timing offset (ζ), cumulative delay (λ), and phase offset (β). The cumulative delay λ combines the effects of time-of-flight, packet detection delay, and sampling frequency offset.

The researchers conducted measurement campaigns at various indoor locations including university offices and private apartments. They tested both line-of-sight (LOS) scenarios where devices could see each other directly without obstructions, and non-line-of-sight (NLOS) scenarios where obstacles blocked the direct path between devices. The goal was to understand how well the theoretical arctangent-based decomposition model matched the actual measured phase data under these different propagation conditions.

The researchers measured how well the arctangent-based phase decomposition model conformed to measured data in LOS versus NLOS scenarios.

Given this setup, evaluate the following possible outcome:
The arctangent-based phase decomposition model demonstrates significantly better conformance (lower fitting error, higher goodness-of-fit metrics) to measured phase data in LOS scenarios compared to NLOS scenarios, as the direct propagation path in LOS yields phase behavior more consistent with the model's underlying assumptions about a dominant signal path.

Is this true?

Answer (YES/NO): YES